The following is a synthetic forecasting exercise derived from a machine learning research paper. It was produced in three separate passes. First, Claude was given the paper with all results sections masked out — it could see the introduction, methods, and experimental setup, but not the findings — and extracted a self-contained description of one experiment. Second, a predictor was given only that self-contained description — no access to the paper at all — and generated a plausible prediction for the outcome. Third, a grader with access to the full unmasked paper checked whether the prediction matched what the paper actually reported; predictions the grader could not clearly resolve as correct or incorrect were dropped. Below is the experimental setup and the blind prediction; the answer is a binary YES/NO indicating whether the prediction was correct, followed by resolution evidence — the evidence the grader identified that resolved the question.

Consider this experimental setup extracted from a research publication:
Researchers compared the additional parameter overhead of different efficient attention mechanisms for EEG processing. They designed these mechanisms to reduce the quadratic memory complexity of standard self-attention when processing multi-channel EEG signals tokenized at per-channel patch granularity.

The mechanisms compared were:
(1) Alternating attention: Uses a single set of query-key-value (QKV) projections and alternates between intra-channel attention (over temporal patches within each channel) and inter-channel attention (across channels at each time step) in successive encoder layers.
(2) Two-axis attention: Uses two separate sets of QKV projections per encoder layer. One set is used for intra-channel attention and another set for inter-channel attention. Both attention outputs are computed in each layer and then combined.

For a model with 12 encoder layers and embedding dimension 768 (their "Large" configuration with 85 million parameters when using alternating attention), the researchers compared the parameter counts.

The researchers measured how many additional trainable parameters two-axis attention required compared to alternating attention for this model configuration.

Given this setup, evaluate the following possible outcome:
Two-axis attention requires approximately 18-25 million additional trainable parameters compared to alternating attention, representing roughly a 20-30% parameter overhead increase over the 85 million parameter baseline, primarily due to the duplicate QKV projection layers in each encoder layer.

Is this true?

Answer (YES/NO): YES